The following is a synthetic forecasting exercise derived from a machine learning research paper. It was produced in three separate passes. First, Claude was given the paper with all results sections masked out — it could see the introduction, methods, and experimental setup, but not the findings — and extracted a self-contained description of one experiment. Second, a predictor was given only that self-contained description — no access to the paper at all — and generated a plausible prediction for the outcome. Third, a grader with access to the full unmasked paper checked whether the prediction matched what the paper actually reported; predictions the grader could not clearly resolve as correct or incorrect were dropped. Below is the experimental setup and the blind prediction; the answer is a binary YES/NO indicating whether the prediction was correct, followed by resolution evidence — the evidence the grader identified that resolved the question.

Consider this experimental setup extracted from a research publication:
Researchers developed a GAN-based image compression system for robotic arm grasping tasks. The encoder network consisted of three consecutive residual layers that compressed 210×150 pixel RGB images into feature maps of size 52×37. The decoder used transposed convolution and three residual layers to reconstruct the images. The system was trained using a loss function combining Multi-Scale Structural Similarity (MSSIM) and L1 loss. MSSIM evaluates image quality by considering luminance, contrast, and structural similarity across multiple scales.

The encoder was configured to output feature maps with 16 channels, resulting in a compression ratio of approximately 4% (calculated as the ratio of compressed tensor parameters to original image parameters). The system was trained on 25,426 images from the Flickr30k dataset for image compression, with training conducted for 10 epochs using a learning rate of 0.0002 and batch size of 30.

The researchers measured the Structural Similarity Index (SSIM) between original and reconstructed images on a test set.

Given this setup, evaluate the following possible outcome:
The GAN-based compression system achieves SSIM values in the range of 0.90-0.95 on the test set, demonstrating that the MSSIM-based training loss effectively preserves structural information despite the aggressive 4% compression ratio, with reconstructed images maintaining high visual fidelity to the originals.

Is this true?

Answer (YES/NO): NO